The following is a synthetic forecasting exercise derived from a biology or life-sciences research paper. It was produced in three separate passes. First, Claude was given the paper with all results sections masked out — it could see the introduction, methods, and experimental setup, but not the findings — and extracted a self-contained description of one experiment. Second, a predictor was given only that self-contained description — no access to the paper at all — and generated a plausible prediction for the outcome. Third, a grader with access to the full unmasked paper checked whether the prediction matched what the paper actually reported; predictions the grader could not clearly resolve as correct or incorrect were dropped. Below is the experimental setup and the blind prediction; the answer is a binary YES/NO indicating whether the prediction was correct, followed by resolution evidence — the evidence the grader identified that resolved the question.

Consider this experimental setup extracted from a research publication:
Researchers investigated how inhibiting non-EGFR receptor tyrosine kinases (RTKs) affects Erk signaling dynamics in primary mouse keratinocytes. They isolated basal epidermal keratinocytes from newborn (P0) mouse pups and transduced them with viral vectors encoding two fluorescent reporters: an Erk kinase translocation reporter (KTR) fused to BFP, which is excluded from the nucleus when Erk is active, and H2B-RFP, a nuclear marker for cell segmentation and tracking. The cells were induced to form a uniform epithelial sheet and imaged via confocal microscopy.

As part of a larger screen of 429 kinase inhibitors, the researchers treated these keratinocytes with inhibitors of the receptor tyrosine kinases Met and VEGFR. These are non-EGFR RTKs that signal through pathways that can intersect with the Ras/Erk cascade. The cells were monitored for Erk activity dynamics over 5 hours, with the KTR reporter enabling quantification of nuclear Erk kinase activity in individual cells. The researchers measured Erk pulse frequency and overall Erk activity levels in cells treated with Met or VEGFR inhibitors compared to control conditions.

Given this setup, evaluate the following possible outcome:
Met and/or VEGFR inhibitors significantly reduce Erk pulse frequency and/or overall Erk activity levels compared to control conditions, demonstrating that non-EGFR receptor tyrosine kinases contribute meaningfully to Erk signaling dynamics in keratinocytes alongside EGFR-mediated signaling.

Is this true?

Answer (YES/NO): NO